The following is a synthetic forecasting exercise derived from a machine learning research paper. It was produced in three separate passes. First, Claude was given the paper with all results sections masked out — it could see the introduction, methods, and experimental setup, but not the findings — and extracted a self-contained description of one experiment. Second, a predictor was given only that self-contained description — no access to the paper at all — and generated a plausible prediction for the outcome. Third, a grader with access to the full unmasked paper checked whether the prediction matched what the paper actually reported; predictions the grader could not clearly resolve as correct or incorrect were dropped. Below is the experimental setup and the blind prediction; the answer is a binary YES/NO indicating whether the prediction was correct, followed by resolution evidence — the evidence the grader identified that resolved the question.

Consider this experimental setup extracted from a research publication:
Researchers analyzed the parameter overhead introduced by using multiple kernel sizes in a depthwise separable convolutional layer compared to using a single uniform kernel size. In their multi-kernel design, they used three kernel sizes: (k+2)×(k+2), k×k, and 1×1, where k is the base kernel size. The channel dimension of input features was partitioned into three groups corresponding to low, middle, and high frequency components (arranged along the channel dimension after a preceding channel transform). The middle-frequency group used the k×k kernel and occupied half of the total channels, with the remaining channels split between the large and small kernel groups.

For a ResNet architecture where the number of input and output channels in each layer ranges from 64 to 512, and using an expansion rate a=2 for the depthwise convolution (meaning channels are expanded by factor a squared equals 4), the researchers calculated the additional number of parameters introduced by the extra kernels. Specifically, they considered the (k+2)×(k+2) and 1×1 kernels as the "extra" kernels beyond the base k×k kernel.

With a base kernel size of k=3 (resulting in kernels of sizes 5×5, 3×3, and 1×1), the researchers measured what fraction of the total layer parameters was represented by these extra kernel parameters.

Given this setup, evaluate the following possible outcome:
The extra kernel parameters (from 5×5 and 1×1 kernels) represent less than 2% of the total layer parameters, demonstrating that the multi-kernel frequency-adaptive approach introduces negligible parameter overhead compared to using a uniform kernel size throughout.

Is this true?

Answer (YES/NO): YES